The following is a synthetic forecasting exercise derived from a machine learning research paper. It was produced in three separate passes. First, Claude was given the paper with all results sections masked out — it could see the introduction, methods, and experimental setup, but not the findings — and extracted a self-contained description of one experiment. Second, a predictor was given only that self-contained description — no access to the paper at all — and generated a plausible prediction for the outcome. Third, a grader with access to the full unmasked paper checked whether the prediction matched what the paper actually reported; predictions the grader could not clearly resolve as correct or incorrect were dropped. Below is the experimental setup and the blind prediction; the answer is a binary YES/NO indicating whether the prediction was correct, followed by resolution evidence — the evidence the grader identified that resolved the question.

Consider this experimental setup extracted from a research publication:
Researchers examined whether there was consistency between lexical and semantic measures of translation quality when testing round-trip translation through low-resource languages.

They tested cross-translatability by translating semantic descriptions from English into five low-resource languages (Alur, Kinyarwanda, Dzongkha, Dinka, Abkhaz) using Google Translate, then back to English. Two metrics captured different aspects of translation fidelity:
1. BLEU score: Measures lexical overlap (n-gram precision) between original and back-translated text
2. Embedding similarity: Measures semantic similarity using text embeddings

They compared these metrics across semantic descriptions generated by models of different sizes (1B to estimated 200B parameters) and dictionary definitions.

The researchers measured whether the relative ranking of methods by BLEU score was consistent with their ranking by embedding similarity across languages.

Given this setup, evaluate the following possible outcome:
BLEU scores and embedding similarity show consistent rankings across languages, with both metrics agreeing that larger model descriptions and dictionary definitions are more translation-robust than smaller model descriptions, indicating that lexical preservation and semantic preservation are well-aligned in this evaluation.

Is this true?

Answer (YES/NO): NO